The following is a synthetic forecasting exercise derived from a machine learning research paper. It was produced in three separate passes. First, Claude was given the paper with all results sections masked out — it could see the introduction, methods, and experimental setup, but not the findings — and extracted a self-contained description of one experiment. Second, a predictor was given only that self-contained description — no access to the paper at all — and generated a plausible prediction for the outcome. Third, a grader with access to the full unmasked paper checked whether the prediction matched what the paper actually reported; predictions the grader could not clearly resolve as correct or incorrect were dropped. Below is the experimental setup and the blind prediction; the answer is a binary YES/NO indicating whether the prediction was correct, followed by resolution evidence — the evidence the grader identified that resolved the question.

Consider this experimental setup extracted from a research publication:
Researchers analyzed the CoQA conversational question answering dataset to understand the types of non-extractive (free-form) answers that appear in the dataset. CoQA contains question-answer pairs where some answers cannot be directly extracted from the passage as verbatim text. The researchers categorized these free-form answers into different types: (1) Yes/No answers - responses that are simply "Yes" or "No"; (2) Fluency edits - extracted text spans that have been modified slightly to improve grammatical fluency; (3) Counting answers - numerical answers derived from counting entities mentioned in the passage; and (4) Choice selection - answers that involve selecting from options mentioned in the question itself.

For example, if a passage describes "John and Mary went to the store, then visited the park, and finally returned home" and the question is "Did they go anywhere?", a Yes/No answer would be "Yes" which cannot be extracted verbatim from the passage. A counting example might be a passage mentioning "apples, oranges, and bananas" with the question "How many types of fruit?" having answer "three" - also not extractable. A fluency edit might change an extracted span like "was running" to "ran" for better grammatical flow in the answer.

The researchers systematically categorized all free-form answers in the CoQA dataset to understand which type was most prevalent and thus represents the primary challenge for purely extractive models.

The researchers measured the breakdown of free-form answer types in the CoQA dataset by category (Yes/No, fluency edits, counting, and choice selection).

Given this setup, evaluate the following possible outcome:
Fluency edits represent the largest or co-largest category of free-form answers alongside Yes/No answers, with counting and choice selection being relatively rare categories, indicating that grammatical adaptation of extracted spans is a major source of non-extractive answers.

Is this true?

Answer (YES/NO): NO